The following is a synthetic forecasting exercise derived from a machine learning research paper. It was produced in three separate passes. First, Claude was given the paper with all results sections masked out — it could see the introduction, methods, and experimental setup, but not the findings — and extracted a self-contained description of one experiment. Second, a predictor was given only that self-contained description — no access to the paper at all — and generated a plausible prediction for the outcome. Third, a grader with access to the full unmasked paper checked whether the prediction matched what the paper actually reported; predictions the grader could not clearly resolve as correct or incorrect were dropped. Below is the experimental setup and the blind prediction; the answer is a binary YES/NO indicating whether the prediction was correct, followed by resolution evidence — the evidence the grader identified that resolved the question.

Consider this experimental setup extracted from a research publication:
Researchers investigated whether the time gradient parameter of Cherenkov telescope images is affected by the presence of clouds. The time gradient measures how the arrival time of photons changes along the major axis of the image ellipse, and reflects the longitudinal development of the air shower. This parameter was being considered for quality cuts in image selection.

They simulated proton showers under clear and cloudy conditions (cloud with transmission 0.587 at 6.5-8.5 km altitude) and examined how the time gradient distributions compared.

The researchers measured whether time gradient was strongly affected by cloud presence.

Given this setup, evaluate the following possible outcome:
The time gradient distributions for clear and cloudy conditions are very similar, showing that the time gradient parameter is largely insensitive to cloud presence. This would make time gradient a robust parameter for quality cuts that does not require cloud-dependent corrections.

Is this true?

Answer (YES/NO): YES